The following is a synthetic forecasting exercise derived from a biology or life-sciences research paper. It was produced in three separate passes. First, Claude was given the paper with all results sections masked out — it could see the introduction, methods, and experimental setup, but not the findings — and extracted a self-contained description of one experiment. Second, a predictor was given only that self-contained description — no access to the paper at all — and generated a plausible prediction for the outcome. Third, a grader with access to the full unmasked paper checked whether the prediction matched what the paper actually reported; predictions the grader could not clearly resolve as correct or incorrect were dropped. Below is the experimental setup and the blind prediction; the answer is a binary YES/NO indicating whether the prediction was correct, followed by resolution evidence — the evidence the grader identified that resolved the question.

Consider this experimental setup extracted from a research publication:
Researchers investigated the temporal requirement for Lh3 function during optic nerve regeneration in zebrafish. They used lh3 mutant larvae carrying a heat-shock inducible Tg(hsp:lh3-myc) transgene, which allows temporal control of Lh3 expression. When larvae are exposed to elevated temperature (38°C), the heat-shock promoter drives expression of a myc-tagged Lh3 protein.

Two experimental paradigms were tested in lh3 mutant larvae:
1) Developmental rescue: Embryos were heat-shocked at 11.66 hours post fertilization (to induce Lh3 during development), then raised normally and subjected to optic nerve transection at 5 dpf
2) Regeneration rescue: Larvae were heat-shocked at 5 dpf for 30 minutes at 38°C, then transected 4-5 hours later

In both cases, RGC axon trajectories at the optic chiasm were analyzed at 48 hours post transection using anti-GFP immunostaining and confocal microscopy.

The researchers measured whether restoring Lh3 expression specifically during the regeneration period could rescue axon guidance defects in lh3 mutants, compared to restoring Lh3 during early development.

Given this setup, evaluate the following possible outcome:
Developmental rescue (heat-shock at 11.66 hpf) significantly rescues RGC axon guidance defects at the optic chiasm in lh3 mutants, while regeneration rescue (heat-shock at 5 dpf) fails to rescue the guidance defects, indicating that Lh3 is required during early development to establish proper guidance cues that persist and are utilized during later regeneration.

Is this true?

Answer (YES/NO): NO